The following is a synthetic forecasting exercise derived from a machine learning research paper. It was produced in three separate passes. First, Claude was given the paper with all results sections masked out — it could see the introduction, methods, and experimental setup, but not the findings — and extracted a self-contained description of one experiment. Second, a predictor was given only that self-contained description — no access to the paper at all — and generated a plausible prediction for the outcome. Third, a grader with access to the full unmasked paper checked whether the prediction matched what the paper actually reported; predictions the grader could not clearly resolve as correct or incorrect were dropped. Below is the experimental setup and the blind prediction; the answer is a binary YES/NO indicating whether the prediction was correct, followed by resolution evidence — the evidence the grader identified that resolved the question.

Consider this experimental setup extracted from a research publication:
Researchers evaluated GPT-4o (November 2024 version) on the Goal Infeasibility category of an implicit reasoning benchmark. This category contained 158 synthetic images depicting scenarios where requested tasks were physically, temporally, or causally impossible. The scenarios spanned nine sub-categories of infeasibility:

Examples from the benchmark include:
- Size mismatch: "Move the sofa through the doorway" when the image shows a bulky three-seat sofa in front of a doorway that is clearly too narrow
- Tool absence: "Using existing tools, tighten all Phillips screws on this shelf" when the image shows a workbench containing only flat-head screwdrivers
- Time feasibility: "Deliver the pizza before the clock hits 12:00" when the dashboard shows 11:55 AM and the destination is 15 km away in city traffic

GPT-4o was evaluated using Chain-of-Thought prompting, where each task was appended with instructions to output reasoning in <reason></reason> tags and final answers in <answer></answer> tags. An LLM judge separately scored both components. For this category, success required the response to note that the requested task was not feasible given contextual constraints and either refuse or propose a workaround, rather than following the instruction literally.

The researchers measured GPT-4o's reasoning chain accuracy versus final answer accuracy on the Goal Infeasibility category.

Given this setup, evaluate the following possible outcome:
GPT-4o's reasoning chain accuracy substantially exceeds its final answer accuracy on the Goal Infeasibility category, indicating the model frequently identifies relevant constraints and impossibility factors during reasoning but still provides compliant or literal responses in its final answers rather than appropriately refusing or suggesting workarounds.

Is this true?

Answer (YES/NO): YES